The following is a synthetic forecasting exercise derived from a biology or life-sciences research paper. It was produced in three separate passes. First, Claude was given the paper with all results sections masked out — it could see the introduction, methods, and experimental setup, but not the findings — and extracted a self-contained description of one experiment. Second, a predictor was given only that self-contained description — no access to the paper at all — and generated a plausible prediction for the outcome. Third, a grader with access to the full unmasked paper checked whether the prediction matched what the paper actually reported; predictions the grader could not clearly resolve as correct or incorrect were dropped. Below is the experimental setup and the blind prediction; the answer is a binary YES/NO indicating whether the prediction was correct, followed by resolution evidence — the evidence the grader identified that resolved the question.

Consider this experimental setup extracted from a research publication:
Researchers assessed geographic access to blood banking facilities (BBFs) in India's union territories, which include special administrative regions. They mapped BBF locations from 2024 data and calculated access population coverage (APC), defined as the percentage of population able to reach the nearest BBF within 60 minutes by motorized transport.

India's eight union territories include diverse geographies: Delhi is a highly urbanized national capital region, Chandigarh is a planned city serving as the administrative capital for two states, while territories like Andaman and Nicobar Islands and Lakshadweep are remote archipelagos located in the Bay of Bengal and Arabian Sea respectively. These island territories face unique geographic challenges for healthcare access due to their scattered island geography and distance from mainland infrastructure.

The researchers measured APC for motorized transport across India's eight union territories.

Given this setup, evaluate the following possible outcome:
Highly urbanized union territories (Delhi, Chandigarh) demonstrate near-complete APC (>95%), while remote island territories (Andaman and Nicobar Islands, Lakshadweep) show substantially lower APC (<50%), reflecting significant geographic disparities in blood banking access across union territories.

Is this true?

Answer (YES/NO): NO